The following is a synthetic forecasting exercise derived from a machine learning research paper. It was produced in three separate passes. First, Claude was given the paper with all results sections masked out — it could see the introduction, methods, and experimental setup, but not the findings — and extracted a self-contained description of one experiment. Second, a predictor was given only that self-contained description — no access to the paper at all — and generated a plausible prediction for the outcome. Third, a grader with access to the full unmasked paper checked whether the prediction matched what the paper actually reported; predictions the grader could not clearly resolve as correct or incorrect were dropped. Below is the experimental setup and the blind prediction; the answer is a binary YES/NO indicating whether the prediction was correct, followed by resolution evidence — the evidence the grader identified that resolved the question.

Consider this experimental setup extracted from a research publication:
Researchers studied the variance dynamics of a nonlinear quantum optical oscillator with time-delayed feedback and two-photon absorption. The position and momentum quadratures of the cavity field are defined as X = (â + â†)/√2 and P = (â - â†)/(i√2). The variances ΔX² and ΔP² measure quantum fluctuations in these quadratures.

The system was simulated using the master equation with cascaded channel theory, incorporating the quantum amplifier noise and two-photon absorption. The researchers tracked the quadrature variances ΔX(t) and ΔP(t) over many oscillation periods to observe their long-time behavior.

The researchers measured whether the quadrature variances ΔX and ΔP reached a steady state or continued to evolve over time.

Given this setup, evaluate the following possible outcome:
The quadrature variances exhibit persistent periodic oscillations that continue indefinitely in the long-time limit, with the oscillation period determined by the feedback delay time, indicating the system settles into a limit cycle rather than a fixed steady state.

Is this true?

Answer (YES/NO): NO